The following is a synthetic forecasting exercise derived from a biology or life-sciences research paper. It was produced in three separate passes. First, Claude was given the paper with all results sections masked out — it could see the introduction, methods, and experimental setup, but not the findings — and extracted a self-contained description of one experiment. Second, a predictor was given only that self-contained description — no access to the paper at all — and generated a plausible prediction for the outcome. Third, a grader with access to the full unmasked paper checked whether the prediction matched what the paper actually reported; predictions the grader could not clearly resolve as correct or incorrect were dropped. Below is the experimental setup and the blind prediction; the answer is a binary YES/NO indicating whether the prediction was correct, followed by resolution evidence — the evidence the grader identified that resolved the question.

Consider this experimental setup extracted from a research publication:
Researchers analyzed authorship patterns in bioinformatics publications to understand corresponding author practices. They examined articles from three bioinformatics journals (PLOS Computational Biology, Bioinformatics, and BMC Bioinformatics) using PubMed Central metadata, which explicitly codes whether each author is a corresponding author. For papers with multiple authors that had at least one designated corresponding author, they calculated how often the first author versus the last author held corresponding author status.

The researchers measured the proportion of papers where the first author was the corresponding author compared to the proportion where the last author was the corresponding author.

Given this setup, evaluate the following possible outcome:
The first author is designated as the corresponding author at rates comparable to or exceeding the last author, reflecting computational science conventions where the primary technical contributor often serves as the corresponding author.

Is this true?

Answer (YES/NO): NO